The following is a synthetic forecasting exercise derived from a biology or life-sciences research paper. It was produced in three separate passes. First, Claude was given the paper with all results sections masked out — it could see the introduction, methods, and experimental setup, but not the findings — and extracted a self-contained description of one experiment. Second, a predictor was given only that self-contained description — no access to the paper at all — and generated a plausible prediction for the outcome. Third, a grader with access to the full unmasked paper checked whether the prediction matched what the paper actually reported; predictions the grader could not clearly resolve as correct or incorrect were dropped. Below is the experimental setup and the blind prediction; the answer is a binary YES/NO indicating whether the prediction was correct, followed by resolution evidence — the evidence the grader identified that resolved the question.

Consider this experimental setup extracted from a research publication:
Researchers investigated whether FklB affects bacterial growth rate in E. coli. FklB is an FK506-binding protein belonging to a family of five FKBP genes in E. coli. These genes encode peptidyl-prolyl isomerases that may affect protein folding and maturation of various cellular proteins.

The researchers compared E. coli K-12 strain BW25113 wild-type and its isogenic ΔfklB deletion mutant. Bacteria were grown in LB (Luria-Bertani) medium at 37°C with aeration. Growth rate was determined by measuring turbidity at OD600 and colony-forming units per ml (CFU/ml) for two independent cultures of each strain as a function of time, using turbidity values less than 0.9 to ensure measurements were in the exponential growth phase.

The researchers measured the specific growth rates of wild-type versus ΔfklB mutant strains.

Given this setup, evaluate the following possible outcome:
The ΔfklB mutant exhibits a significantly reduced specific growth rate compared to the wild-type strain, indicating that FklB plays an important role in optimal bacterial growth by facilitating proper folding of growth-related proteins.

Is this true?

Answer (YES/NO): NO